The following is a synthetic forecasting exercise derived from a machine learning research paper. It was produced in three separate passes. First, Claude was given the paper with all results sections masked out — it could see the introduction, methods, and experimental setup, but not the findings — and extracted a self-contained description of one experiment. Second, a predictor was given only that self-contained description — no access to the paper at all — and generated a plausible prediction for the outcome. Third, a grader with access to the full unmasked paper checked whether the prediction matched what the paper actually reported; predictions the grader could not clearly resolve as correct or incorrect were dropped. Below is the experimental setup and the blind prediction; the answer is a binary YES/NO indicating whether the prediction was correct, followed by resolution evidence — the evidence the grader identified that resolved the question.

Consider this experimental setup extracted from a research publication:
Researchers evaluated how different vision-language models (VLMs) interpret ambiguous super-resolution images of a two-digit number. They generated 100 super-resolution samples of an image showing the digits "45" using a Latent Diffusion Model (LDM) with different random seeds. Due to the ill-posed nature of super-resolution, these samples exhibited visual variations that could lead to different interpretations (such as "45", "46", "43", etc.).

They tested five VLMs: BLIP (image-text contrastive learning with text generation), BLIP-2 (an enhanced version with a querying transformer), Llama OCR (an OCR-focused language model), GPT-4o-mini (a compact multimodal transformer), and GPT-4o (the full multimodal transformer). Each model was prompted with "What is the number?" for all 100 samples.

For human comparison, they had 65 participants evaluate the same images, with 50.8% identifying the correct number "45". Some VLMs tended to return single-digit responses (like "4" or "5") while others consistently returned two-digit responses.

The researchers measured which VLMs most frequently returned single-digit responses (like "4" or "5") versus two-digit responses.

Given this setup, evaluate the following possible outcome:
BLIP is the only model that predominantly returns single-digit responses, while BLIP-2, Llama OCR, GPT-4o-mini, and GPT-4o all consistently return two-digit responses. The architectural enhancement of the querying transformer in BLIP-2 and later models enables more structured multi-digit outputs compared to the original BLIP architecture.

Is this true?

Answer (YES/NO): NO